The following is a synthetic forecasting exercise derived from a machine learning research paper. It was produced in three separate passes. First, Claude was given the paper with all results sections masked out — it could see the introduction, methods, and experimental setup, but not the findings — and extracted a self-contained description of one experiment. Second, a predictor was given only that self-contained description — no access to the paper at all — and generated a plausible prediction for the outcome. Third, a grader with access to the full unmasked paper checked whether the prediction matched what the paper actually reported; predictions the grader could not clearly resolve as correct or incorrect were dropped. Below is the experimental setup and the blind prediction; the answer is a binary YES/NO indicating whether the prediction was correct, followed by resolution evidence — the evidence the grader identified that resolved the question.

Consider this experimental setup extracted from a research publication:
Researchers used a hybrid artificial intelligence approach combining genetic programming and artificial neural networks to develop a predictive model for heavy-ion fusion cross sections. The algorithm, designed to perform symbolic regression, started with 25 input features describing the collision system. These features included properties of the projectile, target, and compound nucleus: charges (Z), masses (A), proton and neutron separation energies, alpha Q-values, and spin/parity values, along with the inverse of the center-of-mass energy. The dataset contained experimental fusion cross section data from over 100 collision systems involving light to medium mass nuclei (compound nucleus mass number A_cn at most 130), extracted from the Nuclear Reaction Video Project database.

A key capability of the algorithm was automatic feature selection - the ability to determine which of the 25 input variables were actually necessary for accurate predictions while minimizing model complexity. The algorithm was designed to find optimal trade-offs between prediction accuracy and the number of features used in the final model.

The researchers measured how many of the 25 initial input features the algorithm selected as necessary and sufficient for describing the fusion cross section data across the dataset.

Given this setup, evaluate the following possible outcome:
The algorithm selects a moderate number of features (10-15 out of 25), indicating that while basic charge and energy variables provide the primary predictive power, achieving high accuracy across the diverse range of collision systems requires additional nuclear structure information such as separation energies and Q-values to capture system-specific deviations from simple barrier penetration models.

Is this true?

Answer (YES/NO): NO